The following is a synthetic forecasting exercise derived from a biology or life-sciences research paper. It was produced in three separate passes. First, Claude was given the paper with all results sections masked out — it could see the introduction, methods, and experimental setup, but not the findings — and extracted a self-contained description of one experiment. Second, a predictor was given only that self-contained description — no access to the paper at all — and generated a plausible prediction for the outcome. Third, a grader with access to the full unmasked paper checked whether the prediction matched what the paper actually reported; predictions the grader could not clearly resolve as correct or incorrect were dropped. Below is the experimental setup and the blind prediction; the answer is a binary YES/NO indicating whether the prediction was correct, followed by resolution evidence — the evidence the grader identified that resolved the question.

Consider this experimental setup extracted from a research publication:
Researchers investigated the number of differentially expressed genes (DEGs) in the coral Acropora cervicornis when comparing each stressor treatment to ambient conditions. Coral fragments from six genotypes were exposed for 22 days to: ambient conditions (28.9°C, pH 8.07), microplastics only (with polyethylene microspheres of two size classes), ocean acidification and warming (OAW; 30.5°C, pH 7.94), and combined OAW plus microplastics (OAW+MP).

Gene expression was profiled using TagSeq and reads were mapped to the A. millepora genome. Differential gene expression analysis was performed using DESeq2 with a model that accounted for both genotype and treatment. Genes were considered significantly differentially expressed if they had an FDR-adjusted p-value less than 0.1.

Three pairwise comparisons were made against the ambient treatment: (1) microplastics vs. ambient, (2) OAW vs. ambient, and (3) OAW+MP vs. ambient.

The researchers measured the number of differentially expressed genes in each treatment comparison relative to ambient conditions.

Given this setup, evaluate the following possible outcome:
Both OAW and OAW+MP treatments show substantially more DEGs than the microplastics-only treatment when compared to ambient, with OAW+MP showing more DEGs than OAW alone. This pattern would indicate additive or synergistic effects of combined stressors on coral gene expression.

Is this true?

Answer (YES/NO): NO